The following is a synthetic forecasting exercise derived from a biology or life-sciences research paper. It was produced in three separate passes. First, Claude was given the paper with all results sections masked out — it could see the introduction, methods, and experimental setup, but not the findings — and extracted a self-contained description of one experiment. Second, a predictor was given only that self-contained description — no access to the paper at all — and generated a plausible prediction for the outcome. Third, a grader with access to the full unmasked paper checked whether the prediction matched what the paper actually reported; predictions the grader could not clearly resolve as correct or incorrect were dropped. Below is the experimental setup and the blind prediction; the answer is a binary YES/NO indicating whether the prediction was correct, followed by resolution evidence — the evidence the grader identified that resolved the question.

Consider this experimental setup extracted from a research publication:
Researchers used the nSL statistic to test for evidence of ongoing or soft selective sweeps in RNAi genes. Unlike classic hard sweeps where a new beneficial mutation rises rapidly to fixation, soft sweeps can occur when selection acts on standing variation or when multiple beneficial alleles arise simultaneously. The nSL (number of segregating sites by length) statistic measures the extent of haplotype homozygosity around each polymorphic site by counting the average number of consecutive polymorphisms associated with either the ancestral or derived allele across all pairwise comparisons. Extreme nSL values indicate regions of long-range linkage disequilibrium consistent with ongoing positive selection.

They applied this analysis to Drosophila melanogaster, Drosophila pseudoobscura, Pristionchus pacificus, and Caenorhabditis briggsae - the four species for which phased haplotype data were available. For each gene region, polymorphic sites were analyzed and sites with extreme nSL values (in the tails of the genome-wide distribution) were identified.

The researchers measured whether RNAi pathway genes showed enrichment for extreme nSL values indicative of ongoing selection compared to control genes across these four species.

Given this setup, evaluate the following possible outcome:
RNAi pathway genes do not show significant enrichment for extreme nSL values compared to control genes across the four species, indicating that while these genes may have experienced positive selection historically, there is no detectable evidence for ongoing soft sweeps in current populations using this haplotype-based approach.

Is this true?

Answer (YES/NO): YES